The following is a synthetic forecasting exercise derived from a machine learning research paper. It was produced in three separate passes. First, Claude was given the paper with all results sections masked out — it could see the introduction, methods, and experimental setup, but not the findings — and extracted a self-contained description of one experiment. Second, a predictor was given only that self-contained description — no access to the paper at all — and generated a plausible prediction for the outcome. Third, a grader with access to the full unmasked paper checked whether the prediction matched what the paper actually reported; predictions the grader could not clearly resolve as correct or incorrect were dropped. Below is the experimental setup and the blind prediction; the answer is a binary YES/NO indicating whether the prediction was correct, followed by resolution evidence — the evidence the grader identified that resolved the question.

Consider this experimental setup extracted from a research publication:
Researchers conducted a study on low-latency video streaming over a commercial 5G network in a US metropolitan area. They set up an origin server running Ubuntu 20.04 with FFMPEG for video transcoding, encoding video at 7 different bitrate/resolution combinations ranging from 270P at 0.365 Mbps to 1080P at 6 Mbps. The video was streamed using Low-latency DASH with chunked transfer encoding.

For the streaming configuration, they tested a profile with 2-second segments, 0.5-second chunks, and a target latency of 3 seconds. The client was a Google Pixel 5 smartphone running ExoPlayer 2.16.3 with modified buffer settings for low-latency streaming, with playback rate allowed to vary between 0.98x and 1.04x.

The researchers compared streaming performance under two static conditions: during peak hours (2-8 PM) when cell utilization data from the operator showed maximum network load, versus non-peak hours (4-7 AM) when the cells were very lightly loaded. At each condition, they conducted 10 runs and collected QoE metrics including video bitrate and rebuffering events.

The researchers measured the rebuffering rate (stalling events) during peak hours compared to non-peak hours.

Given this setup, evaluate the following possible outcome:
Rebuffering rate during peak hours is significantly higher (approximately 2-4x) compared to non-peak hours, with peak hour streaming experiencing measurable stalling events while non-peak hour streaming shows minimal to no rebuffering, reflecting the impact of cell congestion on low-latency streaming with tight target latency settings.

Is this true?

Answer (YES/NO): NO